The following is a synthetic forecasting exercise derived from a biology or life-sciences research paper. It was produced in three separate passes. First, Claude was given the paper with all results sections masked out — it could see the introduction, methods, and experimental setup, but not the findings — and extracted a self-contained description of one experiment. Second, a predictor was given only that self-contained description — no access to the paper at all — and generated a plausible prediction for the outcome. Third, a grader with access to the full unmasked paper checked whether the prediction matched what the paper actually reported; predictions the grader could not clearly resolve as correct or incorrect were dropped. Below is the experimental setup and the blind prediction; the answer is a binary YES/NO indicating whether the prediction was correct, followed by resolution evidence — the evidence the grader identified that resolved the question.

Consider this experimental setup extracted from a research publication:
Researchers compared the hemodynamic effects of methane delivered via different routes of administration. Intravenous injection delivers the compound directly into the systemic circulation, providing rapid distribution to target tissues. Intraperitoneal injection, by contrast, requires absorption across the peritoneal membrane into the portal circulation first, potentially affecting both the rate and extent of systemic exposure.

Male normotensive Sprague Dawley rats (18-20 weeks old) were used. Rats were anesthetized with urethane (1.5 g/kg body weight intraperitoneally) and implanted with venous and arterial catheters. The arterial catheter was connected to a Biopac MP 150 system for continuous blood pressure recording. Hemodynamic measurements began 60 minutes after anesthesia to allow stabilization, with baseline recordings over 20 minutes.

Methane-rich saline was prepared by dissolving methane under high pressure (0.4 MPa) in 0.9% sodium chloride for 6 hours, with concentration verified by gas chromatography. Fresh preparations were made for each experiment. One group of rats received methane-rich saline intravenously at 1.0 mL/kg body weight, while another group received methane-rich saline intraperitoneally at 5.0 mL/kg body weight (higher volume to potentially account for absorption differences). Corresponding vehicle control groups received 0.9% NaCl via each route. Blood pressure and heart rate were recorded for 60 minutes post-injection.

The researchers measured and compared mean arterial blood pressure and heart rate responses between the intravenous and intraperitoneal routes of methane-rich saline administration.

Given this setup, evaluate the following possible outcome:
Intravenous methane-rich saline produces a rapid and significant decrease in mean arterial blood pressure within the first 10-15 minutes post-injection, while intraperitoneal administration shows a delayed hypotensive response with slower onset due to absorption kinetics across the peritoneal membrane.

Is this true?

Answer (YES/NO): NO